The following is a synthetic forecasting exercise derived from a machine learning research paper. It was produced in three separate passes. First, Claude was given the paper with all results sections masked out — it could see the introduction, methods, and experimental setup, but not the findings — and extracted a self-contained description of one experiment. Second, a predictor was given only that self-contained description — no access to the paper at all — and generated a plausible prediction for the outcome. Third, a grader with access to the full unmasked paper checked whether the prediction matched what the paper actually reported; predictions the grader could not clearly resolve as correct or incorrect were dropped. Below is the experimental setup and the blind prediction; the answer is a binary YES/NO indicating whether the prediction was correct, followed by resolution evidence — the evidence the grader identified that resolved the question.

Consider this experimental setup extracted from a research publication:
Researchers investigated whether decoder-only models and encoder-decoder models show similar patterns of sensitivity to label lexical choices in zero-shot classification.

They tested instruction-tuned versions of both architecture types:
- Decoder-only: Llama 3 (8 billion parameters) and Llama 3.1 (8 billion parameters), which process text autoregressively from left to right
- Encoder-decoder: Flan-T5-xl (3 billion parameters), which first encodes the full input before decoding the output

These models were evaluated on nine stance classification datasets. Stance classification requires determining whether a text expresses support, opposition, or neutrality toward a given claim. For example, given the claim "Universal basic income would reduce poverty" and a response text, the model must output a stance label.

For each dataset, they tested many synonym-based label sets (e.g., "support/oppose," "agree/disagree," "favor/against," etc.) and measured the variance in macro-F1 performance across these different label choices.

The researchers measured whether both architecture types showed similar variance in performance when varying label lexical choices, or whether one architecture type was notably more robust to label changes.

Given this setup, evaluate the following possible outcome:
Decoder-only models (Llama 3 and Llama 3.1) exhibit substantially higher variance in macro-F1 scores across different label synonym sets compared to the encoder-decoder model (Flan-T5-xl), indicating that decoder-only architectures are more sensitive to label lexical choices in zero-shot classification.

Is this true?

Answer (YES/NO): NO